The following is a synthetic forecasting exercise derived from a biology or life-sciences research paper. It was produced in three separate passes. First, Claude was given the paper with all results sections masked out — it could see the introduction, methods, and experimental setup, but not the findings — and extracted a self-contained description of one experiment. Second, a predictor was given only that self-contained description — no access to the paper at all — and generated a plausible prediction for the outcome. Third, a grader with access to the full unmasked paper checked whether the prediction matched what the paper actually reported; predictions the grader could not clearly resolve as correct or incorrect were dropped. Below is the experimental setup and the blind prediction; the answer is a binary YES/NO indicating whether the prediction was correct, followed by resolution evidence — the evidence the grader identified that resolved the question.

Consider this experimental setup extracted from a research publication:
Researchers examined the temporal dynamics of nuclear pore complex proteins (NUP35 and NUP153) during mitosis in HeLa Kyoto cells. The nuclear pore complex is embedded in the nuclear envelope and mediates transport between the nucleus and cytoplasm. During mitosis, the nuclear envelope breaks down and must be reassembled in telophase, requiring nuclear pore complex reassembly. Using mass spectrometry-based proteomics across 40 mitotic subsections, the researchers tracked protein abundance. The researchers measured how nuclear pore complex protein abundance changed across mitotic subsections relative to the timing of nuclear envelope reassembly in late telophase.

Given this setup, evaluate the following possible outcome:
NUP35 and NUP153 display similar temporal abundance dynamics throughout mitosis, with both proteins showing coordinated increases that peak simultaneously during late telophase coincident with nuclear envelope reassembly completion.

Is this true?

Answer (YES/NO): NO